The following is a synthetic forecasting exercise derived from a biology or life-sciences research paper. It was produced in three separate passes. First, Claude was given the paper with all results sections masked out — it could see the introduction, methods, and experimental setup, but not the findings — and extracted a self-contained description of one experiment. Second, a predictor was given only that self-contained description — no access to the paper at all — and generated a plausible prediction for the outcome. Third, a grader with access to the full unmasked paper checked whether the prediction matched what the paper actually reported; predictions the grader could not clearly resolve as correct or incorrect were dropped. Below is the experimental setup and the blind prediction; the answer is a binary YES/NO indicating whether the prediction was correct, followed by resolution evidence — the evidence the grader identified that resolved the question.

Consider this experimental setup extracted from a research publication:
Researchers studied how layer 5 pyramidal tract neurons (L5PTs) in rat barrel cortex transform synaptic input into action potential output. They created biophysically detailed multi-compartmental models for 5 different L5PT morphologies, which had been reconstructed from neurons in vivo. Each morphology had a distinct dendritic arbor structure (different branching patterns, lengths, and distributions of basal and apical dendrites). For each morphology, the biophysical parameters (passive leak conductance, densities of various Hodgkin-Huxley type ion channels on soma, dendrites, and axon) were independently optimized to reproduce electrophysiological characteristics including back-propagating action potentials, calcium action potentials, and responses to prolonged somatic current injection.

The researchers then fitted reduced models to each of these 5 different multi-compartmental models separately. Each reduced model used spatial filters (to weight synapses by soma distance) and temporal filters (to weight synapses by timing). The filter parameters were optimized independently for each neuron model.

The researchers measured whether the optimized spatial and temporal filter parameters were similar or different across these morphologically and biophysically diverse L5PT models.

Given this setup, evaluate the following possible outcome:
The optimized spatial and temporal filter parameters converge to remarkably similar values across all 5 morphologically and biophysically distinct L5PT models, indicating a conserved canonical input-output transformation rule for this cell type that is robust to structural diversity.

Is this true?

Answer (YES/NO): YES